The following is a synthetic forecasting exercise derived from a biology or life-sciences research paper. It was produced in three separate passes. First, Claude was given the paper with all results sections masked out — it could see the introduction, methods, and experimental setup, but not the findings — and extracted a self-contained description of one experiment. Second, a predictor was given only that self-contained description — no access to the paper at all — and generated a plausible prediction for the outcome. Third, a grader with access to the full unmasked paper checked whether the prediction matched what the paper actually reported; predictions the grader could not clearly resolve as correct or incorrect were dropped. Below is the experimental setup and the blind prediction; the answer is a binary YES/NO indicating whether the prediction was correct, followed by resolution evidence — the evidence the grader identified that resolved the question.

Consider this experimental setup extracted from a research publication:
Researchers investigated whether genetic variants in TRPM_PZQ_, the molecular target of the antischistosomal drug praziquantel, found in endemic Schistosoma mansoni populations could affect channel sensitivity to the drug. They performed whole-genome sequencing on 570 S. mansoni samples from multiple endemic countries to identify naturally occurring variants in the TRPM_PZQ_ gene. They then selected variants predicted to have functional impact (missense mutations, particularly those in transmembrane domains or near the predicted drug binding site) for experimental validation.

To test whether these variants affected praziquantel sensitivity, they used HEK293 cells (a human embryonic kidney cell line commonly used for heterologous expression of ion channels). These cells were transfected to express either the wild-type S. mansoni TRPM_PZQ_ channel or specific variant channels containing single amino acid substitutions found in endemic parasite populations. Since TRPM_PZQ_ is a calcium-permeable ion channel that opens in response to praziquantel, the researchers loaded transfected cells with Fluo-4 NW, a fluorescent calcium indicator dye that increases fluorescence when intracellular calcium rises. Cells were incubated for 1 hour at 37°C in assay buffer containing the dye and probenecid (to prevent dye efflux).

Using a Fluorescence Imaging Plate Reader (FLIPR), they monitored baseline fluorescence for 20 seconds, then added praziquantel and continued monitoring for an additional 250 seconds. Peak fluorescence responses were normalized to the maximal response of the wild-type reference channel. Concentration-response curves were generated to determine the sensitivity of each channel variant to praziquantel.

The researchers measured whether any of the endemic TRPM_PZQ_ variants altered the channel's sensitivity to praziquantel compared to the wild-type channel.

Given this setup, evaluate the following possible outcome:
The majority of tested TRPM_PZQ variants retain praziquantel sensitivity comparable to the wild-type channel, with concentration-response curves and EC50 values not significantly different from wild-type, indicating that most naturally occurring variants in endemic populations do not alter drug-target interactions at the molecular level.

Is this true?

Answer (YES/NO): YES